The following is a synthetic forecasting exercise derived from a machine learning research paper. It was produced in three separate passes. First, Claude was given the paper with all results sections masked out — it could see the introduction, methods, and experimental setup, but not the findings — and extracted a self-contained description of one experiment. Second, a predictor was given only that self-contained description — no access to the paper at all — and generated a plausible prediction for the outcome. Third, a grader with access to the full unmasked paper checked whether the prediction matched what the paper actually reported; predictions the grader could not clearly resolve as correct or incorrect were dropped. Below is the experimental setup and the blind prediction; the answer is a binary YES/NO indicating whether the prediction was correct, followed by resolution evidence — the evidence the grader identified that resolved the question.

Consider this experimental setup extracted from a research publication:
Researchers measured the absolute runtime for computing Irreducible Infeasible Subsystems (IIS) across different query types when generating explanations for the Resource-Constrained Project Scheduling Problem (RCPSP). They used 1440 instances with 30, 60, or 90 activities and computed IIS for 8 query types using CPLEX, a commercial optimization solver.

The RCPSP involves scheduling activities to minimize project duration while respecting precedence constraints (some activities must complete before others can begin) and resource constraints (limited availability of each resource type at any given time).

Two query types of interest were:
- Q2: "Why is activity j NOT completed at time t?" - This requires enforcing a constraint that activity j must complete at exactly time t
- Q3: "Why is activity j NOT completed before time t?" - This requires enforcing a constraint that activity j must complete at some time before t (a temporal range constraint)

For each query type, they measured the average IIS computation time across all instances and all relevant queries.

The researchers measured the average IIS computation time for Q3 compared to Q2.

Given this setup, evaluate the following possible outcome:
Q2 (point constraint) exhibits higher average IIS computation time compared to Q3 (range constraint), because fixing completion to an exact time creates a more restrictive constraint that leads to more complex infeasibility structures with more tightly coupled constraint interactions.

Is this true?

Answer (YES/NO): NO